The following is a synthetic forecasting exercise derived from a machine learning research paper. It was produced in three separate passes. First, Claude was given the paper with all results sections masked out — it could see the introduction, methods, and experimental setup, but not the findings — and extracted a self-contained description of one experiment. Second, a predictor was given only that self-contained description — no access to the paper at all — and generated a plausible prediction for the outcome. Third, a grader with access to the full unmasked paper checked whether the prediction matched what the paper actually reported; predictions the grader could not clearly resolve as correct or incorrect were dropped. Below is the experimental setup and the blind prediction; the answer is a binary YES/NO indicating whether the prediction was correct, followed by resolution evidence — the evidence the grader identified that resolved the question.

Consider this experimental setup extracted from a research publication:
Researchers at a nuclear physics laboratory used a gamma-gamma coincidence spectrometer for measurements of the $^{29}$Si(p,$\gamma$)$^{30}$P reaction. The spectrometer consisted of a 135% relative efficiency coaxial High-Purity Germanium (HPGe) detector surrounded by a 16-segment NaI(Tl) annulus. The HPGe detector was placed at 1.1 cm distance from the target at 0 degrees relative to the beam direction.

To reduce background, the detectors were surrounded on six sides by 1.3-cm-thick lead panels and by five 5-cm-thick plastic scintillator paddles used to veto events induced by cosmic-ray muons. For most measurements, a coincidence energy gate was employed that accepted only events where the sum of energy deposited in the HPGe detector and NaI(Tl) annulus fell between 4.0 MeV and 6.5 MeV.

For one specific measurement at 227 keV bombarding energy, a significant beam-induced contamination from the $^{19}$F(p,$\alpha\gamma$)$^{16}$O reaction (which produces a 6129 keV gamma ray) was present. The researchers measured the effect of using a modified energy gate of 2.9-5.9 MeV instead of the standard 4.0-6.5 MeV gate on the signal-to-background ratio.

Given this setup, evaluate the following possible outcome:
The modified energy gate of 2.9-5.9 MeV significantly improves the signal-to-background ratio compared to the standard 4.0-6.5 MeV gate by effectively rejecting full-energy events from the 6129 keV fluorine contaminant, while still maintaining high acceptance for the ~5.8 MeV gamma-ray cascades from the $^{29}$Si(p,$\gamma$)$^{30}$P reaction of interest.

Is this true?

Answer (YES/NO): NO